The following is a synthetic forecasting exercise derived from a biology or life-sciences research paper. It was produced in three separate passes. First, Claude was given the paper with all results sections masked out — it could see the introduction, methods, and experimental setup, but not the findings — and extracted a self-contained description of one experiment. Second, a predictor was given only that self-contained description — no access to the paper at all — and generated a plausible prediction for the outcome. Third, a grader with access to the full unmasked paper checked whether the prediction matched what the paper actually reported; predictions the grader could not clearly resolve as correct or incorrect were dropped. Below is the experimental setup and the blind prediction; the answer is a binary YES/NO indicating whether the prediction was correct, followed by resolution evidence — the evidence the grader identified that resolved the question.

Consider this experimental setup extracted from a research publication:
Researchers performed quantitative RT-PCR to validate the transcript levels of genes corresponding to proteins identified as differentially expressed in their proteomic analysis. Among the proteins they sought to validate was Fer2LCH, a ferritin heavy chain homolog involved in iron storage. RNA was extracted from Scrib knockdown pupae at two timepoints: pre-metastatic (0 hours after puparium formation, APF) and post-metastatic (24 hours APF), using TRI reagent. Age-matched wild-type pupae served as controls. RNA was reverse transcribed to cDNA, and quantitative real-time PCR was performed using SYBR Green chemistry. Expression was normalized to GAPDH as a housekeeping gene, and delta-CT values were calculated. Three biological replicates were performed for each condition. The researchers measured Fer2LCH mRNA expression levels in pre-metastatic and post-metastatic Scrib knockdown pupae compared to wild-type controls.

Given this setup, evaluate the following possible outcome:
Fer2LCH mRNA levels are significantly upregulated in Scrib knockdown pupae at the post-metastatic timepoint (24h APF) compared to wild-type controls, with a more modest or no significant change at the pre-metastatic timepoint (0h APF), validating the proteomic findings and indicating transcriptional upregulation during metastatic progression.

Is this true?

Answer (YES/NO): NO